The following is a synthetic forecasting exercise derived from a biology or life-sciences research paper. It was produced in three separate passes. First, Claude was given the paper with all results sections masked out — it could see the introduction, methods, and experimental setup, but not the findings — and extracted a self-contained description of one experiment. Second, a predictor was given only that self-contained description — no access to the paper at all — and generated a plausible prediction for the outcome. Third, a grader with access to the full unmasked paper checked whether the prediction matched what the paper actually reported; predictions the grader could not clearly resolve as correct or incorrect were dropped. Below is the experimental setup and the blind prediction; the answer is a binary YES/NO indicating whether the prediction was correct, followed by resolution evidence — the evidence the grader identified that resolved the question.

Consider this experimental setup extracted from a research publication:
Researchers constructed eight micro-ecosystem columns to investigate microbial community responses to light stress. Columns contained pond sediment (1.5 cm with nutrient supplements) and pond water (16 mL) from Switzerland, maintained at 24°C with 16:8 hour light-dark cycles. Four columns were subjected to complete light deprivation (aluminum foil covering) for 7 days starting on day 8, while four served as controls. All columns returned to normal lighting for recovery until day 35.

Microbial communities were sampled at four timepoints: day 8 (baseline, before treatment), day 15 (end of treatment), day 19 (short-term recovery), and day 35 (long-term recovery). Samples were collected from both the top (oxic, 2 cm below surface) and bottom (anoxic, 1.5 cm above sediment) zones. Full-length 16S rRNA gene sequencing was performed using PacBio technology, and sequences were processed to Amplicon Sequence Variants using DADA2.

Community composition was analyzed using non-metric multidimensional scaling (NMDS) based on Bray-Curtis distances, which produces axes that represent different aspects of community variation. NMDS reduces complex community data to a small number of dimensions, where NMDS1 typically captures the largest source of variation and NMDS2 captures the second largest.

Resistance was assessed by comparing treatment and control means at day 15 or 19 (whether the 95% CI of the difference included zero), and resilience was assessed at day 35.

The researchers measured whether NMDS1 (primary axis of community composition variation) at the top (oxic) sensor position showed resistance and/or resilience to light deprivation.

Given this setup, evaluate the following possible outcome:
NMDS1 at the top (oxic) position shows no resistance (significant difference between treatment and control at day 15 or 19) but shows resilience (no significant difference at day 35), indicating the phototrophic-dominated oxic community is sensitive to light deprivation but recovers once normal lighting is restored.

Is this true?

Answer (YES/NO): YES